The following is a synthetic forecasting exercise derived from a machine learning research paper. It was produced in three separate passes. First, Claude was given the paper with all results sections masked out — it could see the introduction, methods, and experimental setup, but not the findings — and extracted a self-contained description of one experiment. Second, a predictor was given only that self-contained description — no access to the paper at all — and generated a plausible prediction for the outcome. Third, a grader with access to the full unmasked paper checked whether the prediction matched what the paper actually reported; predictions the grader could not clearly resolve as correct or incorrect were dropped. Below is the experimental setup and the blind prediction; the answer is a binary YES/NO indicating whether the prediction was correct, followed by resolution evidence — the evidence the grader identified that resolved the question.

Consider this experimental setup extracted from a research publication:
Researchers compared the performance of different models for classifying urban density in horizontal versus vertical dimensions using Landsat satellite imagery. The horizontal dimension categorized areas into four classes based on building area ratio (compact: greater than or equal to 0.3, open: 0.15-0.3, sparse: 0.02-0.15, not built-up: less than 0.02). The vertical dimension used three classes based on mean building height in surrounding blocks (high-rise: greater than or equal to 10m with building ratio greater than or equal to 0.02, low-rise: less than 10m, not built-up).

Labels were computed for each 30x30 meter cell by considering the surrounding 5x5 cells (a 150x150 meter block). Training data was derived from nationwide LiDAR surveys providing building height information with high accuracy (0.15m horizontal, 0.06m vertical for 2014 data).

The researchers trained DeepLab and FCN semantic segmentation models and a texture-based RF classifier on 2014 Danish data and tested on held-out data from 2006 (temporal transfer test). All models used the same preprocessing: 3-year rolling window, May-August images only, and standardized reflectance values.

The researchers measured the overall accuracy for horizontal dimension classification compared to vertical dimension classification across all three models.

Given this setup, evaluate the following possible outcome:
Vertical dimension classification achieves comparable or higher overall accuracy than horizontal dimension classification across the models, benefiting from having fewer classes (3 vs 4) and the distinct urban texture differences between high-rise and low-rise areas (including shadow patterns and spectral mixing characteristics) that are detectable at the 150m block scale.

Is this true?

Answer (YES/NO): YES